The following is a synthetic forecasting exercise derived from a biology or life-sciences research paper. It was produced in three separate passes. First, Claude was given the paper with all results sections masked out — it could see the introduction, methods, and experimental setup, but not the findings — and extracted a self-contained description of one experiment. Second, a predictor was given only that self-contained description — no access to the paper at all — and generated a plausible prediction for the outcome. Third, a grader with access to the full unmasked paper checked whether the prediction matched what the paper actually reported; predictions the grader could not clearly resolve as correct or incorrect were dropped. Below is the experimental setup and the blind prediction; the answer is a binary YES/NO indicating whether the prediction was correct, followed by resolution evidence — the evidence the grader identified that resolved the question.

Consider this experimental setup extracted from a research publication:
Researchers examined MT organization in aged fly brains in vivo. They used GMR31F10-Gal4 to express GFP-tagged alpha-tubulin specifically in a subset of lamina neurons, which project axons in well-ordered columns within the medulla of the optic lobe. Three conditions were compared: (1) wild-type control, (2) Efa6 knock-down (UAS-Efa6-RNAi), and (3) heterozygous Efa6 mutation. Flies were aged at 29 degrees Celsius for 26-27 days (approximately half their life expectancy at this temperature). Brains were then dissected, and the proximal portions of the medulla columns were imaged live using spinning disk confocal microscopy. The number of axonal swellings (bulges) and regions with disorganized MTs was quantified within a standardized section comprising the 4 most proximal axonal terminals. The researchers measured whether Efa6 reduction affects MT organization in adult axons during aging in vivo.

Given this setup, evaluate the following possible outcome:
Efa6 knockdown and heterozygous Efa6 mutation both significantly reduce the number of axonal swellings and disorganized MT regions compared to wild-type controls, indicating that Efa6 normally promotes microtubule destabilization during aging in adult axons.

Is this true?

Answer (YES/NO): NO